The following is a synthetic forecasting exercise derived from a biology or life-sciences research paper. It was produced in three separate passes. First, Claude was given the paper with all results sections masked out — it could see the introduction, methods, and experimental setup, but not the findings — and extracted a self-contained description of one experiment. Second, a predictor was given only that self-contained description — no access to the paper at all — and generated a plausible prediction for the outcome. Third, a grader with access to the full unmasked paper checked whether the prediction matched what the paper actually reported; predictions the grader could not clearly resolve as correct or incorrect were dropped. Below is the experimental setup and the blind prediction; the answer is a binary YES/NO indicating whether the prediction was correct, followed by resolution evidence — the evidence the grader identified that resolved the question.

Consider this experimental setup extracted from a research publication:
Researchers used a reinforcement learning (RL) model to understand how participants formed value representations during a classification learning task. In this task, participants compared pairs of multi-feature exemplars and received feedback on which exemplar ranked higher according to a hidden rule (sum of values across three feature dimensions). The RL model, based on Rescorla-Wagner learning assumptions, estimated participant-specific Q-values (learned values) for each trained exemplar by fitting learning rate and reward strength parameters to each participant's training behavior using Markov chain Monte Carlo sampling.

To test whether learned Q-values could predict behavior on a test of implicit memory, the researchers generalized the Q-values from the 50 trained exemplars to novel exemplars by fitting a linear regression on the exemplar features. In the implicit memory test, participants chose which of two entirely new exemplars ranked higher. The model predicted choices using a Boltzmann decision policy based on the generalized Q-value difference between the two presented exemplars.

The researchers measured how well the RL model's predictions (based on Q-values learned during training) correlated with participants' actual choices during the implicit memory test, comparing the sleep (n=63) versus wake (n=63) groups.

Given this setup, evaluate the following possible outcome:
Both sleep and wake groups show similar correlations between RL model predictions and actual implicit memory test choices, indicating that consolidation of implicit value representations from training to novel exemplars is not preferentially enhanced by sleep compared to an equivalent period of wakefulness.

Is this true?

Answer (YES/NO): NO